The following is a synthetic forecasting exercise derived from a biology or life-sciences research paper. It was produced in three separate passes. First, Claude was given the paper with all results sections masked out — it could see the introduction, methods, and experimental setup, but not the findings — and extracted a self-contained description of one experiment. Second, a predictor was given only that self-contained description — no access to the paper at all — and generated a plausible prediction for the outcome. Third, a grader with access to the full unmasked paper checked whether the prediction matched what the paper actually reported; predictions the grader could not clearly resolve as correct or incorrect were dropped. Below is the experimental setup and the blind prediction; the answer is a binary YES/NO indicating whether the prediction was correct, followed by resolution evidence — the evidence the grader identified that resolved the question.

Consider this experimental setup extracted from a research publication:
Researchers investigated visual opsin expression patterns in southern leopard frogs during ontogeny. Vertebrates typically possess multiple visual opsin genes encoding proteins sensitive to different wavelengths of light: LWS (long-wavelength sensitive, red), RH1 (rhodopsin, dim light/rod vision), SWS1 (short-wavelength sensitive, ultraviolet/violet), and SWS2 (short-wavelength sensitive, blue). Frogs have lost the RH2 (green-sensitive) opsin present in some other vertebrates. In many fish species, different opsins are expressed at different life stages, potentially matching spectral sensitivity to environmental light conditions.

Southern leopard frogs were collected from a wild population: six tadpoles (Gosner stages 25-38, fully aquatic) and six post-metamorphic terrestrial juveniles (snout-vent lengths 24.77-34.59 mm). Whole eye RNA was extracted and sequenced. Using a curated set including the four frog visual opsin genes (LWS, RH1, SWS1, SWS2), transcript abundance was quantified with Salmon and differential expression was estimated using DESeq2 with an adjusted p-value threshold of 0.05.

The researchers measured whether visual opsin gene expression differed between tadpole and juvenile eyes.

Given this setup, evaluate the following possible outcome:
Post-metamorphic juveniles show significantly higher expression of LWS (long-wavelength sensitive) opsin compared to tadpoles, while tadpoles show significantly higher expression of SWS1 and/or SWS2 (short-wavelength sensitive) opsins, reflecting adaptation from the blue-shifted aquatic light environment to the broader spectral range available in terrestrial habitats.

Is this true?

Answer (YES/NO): NO